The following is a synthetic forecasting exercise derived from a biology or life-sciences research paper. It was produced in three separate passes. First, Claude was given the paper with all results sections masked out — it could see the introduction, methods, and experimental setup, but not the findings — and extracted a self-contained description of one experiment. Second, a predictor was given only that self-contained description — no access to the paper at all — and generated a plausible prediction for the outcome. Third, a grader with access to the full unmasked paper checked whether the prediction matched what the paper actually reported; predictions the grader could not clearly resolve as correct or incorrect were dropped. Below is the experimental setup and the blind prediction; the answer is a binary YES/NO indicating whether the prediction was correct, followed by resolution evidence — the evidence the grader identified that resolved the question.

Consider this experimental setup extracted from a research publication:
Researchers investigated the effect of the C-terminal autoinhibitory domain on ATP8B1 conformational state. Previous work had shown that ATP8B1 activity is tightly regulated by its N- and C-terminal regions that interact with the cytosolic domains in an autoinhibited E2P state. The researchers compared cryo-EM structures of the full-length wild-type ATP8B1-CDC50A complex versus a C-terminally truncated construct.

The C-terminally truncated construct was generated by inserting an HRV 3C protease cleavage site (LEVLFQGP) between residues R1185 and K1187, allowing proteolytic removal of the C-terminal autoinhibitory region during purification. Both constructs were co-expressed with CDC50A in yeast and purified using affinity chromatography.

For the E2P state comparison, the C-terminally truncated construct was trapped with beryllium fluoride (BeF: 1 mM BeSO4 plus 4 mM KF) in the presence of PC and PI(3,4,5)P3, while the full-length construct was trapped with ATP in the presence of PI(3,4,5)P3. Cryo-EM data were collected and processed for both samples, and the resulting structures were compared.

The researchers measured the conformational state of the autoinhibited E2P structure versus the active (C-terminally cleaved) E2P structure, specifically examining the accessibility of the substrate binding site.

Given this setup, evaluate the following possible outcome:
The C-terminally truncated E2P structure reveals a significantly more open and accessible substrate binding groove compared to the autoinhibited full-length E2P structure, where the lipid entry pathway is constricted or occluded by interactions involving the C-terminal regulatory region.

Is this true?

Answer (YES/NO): YES